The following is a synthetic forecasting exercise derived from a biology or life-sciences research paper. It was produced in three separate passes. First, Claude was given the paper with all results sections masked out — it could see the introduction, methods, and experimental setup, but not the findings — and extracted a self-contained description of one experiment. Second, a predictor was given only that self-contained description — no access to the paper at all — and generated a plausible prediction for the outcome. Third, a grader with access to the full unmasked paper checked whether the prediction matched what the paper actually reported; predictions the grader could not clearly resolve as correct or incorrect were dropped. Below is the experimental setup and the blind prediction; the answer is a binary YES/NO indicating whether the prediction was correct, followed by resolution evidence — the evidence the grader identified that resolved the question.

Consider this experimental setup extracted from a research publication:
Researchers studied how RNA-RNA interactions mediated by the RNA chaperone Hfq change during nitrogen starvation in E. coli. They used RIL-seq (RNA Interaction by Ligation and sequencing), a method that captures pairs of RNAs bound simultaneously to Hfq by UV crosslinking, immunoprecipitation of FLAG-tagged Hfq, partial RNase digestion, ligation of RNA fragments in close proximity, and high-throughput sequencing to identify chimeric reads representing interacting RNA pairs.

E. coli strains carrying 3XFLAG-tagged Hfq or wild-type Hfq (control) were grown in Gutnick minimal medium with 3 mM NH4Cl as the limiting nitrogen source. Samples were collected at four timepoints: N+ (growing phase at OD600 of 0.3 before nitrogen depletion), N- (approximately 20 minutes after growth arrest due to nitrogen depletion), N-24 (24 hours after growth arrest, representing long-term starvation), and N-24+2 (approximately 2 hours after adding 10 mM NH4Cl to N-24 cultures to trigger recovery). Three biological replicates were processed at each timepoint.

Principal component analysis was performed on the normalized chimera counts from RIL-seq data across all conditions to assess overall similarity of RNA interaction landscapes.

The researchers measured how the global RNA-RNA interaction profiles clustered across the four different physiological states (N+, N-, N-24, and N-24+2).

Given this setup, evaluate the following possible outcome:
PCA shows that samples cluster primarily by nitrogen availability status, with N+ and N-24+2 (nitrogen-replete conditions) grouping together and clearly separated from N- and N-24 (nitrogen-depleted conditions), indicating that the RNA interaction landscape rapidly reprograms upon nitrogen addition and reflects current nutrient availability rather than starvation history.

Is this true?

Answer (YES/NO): NO